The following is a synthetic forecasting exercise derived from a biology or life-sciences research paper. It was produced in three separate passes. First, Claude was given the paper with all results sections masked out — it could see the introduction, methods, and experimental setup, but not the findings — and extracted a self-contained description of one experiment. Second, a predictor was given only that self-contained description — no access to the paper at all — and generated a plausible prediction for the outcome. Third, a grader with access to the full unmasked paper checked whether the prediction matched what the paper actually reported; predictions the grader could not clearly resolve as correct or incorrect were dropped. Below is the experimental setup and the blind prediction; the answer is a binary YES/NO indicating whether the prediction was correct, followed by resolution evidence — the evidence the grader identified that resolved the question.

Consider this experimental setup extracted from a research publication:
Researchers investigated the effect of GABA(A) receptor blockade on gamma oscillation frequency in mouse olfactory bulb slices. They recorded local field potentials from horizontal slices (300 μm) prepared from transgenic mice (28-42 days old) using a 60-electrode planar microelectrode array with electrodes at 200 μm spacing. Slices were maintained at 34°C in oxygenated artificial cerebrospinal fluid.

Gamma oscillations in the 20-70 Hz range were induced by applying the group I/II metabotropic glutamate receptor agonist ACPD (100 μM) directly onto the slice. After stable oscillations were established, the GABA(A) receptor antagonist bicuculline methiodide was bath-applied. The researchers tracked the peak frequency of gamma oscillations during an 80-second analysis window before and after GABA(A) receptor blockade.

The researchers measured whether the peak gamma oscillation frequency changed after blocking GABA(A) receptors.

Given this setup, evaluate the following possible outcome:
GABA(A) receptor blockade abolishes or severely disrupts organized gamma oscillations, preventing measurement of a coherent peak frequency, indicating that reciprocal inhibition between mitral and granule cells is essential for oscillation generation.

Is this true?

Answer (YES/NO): NO